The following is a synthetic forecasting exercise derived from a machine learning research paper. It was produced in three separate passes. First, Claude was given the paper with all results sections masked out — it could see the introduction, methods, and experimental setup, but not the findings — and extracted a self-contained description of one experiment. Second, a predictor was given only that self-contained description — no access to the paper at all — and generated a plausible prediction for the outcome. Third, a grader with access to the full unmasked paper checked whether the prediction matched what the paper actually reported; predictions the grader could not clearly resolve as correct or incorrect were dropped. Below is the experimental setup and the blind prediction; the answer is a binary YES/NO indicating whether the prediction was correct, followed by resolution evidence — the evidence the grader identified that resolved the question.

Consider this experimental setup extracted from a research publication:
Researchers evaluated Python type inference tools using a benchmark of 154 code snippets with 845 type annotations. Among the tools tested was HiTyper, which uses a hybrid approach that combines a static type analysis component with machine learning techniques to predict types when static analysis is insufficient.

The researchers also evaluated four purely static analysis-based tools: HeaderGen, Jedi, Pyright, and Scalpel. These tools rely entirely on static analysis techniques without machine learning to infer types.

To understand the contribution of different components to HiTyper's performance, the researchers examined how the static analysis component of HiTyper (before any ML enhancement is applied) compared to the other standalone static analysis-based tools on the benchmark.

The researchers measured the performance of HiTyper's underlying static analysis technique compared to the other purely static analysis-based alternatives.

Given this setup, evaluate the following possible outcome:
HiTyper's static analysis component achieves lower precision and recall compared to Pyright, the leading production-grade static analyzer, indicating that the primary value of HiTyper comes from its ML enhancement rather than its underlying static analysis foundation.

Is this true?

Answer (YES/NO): NO